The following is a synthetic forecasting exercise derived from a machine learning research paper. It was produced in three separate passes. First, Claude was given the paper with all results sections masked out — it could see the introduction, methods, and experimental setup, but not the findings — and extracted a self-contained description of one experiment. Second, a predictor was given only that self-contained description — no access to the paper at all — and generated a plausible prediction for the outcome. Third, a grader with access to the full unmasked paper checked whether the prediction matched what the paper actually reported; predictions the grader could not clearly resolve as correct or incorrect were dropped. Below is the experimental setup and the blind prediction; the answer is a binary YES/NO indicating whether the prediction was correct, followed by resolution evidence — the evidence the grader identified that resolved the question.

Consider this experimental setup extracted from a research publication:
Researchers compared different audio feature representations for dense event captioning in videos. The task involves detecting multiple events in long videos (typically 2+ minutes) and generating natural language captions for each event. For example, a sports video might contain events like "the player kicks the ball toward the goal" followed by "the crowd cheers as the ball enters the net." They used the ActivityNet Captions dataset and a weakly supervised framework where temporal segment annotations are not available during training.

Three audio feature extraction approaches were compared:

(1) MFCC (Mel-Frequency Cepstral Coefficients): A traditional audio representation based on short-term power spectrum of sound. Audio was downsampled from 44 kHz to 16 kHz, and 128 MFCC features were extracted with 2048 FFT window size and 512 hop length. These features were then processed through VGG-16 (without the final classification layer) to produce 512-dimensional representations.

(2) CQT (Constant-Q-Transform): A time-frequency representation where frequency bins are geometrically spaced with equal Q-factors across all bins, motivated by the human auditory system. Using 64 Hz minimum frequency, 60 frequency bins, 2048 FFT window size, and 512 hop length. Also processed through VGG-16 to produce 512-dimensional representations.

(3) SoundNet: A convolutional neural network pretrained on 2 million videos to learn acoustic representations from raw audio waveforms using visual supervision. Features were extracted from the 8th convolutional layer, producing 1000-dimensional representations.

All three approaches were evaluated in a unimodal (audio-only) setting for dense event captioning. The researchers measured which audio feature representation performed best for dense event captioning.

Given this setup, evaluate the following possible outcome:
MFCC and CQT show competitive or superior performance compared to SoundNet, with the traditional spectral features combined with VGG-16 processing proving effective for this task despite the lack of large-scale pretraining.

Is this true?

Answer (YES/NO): YES